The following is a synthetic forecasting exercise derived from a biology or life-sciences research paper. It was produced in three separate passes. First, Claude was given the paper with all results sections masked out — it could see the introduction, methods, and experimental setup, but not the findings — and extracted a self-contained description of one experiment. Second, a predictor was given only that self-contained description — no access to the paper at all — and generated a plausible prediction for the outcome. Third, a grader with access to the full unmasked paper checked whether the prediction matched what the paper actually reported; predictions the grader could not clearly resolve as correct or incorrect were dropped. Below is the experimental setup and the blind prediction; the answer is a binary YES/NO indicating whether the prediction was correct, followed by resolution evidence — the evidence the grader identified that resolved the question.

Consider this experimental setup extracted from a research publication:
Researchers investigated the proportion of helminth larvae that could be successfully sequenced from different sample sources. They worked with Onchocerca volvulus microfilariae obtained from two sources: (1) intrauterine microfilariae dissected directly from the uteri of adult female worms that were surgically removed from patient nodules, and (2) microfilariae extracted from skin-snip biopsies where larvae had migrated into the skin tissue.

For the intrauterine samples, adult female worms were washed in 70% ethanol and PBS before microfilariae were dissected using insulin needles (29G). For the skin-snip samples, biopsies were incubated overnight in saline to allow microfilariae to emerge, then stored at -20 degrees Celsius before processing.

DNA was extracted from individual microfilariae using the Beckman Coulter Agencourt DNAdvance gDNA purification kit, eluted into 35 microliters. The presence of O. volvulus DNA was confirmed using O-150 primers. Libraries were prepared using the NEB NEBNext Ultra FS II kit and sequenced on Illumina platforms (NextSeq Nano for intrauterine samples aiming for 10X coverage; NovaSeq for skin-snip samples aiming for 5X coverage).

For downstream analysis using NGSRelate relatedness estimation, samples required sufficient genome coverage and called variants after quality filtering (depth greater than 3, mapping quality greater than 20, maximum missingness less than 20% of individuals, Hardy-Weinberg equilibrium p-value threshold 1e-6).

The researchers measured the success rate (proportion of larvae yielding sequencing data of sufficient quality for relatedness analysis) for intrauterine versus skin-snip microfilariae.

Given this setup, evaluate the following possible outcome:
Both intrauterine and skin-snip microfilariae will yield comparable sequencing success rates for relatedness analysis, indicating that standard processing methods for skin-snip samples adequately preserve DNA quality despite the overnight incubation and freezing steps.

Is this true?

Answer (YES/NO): NO